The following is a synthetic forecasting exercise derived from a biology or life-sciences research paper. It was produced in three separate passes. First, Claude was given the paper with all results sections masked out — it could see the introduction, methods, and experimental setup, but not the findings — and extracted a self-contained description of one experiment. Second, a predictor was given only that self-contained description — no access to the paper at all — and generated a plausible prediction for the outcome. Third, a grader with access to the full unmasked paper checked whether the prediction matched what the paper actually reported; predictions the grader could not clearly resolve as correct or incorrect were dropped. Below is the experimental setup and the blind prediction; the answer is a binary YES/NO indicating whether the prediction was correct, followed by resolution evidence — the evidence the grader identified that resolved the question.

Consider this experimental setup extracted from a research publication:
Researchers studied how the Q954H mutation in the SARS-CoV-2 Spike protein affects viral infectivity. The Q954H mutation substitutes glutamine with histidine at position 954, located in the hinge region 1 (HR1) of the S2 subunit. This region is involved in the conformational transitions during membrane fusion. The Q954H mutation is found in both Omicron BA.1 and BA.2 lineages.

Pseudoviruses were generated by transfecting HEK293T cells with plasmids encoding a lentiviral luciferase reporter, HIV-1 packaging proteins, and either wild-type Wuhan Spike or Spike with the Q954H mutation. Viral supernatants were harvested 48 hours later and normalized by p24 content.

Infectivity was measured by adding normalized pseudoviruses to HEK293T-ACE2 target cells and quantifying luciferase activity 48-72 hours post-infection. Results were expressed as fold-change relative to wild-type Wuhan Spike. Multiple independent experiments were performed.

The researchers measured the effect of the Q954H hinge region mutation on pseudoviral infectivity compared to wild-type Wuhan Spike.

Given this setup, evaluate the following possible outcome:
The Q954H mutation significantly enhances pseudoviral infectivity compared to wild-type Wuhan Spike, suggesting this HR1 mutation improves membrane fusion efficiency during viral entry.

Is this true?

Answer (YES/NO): NO